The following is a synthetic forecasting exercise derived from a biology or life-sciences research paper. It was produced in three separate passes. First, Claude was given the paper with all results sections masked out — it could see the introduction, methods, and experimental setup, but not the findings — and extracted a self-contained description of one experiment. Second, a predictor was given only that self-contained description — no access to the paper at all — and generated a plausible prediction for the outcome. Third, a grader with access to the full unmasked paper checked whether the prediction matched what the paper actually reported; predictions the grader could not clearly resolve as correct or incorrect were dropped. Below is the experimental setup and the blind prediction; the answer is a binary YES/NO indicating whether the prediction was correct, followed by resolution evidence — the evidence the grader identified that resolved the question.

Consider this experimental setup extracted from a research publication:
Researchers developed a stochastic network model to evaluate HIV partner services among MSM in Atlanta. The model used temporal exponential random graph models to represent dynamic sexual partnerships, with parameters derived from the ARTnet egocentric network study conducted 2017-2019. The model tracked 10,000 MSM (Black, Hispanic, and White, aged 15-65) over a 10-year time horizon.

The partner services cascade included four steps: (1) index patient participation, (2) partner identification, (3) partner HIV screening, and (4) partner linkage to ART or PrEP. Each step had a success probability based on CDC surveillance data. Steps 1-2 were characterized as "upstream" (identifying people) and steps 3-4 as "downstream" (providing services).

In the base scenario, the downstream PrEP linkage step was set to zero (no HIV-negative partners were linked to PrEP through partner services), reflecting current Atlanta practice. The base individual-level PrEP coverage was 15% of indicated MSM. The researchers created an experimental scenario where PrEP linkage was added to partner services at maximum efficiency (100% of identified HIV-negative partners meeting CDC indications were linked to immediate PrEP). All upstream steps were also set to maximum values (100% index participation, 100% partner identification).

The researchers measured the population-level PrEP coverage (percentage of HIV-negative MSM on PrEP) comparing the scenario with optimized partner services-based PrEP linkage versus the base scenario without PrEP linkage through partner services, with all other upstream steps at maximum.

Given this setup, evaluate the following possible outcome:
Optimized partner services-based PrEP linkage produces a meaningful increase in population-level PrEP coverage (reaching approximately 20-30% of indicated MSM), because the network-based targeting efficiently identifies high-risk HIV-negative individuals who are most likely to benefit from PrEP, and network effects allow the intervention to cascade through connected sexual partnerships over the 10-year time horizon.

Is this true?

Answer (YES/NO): NO